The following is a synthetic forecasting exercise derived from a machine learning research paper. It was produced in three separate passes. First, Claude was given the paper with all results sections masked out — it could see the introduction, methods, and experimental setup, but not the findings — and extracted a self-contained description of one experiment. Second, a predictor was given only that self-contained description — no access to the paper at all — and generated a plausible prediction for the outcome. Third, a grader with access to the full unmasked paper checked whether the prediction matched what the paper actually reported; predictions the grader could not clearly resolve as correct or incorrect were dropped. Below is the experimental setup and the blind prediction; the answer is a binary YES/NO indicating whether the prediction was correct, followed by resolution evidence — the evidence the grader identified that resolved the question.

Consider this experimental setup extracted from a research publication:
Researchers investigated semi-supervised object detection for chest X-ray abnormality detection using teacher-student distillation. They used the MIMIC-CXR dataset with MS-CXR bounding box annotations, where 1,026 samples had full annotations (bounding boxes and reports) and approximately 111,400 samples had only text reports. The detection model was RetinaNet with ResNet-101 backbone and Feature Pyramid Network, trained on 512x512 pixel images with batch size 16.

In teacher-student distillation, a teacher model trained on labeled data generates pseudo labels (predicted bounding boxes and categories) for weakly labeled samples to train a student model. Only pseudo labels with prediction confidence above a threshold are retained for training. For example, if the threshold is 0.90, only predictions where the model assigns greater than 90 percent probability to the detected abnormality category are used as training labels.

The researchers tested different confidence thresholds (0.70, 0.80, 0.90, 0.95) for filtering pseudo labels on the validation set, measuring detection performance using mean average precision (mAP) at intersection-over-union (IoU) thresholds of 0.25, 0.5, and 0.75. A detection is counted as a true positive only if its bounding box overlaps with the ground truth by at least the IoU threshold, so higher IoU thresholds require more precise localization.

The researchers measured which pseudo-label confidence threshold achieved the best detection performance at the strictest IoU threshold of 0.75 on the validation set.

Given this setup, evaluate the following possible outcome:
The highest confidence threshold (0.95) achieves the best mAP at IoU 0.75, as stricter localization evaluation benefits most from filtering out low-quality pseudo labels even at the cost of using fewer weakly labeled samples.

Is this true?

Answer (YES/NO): NO